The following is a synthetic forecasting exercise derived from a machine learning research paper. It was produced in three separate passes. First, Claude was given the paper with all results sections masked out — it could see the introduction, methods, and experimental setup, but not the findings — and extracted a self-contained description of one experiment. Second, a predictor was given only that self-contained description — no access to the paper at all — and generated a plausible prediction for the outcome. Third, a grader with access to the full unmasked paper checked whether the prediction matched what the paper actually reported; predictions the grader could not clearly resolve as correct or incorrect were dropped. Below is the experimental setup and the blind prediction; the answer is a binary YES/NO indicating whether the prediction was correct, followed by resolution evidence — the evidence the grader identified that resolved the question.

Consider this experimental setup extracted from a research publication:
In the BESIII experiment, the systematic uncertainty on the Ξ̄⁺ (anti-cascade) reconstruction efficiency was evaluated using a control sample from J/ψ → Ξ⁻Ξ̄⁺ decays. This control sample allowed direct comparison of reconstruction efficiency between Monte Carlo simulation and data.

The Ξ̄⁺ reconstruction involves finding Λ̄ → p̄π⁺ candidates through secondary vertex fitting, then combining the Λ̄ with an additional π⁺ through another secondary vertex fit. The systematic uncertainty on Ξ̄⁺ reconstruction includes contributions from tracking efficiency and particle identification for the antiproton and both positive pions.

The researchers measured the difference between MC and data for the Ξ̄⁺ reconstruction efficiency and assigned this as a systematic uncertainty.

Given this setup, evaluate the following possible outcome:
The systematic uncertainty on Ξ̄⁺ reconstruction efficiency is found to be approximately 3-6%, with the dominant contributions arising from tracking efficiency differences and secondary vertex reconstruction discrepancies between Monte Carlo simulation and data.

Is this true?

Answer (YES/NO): NO